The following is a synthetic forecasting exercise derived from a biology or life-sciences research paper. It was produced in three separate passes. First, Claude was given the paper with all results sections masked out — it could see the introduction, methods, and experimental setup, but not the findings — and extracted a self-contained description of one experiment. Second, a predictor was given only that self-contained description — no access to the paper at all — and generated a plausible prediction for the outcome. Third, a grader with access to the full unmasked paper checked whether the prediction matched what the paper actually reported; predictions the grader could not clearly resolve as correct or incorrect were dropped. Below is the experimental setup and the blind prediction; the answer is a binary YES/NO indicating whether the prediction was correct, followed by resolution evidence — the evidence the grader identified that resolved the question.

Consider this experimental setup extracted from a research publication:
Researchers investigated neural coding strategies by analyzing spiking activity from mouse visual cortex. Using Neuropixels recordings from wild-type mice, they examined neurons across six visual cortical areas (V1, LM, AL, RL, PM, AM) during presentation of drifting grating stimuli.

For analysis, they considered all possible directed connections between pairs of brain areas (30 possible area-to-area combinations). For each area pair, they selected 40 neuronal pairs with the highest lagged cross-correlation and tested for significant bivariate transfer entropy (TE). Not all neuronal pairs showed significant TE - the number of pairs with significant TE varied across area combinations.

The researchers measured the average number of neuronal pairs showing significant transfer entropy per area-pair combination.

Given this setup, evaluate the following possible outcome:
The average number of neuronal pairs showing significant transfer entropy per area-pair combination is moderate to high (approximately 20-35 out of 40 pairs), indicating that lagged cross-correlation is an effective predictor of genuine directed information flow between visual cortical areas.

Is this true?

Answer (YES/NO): NO